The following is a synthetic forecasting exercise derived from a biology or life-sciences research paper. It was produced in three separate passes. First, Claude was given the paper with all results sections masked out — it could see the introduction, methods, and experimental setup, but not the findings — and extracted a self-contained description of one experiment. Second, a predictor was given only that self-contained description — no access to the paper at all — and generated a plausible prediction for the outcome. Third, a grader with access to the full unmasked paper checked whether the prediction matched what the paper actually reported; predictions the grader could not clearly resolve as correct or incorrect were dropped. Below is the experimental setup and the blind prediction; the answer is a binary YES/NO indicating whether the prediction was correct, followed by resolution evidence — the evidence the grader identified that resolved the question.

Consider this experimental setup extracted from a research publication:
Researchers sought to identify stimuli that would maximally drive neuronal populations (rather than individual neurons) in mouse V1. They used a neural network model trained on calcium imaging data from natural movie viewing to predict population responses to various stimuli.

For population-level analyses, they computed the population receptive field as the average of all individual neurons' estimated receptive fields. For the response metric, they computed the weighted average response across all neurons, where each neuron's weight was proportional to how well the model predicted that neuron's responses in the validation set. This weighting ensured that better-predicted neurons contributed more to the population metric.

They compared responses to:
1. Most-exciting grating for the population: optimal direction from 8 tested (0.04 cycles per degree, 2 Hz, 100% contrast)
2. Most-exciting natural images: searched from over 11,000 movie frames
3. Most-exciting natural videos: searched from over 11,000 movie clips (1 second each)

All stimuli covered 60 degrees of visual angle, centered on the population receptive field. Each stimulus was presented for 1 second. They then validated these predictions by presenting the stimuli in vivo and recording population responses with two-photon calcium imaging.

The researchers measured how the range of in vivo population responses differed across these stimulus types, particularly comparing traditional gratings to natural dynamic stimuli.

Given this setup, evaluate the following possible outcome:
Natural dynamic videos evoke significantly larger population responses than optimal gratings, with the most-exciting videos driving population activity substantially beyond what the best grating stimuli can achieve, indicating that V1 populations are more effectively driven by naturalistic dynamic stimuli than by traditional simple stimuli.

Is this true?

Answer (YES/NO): YES